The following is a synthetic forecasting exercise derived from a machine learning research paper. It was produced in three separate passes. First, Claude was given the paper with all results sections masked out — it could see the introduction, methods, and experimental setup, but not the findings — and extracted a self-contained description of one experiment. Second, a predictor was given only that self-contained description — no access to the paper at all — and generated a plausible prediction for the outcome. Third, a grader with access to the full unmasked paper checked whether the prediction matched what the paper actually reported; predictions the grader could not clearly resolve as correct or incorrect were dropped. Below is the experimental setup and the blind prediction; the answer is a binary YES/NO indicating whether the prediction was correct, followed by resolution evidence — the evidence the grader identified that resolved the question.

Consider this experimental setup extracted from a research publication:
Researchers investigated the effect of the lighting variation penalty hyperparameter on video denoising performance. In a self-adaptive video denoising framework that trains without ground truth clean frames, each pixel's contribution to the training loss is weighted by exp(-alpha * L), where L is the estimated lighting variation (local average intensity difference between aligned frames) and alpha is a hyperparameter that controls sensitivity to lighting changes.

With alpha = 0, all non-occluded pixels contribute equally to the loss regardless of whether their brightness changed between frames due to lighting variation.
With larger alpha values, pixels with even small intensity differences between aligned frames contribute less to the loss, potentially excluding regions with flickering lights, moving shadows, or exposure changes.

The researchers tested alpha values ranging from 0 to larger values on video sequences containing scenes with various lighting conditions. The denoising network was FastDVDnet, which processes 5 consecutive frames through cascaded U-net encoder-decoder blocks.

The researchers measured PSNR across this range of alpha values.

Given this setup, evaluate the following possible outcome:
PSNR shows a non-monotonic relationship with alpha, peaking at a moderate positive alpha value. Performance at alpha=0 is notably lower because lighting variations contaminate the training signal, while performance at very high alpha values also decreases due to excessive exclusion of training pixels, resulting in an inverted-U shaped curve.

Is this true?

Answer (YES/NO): YES